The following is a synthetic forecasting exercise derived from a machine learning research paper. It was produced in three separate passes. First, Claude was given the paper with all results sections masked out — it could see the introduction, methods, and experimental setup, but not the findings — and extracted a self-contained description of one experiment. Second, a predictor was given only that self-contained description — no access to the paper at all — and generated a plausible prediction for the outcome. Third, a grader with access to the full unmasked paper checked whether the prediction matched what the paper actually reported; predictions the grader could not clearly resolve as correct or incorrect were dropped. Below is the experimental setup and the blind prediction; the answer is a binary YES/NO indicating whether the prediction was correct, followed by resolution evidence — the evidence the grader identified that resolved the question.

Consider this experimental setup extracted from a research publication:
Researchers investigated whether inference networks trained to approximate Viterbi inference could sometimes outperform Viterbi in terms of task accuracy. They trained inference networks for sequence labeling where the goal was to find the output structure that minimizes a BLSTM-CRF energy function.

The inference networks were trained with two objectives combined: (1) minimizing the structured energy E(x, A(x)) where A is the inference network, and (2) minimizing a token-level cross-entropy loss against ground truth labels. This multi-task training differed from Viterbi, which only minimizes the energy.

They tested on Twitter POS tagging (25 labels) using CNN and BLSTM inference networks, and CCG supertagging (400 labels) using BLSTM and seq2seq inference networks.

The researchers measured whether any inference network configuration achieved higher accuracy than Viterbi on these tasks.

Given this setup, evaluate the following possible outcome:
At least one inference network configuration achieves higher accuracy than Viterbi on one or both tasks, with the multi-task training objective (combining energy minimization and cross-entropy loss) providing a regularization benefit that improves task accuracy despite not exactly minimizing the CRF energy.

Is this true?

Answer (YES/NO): YES